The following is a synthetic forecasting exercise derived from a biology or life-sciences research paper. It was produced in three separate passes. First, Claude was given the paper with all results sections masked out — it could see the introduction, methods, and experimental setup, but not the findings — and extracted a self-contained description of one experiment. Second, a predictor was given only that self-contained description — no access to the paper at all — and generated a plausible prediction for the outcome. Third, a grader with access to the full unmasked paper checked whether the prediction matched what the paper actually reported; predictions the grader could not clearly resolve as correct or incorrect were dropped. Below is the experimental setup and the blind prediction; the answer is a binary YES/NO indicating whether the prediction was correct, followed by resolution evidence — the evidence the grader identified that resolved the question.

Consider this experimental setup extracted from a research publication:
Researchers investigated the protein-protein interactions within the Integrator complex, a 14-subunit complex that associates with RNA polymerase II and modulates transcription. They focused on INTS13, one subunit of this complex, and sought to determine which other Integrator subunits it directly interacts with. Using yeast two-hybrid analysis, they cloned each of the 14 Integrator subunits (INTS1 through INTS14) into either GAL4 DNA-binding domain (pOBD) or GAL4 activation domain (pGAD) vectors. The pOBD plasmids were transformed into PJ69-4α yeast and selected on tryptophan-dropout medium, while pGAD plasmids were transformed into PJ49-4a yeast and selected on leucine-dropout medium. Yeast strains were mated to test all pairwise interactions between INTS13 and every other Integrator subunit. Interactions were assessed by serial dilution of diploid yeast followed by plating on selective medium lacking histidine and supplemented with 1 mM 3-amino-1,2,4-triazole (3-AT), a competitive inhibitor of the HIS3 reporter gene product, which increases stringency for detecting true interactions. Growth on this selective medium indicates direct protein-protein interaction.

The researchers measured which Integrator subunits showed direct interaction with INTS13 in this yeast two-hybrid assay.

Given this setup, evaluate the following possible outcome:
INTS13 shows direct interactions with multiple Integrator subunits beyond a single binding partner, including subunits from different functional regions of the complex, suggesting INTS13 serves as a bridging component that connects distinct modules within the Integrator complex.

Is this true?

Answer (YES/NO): NO